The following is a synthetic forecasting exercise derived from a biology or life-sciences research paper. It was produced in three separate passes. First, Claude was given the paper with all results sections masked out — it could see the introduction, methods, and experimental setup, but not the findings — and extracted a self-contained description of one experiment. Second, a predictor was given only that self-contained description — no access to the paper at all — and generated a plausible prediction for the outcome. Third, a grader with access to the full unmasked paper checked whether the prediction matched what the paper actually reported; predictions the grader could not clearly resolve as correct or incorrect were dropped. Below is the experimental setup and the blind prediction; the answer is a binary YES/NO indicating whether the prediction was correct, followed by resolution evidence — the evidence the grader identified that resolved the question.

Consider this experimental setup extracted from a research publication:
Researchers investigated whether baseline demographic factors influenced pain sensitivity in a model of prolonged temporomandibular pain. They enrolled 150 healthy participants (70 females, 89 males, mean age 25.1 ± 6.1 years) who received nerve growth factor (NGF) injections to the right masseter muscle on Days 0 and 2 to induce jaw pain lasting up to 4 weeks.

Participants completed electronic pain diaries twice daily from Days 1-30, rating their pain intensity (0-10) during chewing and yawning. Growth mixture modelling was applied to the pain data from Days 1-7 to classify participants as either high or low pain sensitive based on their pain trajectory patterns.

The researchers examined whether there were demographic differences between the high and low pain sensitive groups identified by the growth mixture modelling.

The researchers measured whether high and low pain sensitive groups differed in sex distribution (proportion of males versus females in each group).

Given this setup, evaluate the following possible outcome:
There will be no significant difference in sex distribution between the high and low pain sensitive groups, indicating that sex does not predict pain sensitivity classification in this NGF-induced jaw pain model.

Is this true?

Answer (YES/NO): NO